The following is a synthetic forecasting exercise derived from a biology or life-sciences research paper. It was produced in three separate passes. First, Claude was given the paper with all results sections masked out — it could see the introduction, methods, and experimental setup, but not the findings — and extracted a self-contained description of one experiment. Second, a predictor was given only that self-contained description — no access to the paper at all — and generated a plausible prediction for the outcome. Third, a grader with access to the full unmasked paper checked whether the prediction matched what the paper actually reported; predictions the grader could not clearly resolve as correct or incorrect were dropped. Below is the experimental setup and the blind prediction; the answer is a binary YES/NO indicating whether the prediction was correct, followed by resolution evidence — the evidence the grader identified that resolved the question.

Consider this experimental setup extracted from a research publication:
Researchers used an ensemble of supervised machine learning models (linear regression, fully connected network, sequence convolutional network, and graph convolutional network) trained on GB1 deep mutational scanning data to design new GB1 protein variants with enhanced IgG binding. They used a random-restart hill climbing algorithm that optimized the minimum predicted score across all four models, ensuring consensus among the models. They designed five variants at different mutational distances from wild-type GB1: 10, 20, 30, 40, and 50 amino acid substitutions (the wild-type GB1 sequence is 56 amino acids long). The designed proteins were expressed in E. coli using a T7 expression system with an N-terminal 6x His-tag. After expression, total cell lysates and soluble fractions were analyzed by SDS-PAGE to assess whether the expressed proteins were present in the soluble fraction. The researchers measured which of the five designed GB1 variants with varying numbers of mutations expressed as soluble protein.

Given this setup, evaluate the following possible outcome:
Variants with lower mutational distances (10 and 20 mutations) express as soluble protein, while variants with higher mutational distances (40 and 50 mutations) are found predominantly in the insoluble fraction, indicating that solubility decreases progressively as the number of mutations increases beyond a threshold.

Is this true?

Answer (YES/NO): NO